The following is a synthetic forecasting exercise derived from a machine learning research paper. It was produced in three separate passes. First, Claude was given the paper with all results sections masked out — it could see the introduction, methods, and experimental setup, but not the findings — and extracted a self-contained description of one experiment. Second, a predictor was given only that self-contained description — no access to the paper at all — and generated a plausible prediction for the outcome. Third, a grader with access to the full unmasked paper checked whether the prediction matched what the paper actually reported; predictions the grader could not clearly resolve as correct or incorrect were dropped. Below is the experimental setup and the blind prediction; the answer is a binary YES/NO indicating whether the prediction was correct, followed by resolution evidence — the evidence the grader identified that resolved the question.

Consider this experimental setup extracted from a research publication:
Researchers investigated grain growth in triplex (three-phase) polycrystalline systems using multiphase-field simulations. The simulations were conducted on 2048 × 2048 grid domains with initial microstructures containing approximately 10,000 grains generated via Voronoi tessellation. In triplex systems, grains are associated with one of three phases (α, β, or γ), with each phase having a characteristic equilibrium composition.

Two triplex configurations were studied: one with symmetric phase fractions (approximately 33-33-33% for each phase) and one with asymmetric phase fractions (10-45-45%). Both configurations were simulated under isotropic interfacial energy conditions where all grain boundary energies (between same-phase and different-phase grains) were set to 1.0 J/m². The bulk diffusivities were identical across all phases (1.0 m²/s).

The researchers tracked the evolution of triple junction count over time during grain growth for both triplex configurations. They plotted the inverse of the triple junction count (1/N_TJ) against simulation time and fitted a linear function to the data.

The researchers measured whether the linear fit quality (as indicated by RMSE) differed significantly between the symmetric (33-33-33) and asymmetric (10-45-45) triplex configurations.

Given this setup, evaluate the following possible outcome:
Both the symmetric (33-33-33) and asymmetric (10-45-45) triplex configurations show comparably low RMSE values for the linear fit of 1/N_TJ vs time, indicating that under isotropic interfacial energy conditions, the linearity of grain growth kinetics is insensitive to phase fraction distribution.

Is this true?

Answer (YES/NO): YES